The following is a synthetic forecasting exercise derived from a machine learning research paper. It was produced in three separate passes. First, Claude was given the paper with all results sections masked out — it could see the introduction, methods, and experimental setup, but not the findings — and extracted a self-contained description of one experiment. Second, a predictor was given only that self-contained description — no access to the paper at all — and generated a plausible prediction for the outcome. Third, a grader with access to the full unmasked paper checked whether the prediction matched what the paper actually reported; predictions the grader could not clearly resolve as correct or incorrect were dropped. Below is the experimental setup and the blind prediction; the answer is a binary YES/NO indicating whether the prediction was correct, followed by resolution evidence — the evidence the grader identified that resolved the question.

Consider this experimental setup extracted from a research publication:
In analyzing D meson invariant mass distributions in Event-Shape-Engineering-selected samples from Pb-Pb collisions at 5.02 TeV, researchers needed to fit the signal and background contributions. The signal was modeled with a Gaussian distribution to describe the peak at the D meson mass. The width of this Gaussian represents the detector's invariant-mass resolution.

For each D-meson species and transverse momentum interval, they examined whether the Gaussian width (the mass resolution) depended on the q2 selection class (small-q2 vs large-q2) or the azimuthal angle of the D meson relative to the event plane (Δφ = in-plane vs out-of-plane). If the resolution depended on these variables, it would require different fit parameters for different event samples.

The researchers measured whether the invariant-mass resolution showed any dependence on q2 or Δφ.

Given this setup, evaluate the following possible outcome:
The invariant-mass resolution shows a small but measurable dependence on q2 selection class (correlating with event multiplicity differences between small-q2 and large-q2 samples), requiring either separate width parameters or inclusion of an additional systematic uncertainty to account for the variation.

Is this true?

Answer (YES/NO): NO